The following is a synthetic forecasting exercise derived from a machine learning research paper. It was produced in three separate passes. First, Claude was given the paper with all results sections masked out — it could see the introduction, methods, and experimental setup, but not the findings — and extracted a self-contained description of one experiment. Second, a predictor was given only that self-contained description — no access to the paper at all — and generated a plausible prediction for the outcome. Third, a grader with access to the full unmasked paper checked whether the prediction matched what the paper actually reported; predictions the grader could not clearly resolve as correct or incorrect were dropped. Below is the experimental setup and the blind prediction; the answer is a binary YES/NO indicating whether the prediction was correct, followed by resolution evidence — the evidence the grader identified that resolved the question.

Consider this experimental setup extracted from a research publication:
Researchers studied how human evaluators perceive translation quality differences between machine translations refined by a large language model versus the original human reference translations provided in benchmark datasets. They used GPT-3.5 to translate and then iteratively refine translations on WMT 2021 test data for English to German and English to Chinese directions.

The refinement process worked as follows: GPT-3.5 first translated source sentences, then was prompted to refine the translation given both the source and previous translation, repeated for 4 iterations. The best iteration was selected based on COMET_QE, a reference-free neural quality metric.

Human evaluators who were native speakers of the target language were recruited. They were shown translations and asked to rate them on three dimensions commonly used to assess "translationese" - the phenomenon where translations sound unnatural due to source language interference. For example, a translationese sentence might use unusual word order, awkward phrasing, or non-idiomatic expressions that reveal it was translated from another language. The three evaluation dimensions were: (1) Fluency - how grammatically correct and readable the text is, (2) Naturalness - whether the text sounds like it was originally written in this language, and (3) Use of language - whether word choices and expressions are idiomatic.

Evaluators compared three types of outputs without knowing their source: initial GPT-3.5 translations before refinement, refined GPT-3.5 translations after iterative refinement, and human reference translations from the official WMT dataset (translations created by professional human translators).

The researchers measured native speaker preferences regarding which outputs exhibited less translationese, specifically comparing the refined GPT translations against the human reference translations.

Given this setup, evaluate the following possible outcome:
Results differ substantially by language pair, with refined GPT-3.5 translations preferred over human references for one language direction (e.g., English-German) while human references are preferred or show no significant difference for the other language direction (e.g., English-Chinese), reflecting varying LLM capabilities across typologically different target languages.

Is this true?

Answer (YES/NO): NO